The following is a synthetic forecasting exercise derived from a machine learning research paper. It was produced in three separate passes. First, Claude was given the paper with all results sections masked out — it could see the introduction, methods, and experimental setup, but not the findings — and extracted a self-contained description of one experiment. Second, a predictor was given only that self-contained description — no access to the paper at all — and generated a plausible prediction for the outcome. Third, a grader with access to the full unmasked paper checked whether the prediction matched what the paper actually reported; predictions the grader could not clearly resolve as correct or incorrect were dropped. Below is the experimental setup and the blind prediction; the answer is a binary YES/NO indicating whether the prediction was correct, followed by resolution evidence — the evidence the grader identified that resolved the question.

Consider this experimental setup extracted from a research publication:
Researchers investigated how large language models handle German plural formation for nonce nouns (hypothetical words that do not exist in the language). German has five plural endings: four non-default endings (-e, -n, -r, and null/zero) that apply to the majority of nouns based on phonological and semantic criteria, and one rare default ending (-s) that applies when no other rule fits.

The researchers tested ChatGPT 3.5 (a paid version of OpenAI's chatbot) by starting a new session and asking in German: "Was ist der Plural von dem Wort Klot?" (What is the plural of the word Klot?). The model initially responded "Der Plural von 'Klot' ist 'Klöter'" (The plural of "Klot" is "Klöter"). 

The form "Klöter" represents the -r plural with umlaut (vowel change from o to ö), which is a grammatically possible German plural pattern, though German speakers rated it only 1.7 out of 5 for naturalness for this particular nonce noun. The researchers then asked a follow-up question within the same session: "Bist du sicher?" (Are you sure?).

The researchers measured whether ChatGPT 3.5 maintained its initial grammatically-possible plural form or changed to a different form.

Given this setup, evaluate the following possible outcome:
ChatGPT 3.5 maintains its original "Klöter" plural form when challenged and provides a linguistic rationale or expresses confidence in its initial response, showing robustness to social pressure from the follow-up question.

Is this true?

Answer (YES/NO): NO